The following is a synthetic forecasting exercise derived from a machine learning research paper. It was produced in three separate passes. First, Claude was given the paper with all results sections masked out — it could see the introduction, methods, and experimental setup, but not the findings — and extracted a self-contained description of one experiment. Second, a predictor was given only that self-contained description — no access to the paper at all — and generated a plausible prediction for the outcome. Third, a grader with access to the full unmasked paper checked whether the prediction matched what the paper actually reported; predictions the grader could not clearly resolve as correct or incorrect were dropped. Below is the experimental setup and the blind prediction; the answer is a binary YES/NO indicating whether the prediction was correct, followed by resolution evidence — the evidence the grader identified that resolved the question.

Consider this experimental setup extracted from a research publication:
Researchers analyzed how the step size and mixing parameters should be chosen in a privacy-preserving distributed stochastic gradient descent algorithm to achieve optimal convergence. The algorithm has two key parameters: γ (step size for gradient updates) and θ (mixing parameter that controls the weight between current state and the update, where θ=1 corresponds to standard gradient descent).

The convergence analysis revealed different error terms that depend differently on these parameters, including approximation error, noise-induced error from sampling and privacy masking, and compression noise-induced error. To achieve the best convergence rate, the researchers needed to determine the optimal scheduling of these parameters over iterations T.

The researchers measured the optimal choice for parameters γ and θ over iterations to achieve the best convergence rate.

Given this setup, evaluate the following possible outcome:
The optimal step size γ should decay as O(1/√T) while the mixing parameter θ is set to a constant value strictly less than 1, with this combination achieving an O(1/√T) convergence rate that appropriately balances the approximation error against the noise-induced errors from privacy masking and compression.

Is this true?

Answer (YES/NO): NO